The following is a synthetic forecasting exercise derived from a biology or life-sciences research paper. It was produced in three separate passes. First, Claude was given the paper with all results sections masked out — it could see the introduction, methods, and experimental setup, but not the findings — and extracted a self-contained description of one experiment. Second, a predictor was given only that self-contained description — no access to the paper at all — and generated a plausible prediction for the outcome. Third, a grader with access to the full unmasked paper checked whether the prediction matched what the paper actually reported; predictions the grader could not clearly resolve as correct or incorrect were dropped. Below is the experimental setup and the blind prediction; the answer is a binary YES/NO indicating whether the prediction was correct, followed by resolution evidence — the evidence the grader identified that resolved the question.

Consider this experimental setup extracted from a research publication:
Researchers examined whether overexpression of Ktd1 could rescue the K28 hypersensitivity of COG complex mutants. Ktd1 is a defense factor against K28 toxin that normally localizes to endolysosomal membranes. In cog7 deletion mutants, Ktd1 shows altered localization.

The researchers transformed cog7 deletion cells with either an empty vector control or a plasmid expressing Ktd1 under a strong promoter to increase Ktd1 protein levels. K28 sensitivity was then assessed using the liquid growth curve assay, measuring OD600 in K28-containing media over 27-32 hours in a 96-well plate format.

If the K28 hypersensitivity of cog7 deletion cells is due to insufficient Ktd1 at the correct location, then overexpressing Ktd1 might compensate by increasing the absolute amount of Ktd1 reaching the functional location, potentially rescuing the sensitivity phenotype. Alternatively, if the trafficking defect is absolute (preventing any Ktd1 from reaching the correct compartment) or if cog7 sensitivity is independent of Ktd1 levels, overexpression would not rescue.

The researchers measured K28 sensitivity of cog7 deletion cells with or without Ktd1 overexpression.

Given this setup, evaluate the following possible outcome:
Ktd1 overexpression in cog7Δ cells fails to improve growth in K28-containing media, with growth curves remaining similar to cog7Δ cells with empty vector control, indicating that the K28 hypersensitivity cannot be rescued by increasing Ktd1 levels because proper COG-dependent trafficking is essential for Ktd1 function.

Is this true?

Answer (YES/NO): NO